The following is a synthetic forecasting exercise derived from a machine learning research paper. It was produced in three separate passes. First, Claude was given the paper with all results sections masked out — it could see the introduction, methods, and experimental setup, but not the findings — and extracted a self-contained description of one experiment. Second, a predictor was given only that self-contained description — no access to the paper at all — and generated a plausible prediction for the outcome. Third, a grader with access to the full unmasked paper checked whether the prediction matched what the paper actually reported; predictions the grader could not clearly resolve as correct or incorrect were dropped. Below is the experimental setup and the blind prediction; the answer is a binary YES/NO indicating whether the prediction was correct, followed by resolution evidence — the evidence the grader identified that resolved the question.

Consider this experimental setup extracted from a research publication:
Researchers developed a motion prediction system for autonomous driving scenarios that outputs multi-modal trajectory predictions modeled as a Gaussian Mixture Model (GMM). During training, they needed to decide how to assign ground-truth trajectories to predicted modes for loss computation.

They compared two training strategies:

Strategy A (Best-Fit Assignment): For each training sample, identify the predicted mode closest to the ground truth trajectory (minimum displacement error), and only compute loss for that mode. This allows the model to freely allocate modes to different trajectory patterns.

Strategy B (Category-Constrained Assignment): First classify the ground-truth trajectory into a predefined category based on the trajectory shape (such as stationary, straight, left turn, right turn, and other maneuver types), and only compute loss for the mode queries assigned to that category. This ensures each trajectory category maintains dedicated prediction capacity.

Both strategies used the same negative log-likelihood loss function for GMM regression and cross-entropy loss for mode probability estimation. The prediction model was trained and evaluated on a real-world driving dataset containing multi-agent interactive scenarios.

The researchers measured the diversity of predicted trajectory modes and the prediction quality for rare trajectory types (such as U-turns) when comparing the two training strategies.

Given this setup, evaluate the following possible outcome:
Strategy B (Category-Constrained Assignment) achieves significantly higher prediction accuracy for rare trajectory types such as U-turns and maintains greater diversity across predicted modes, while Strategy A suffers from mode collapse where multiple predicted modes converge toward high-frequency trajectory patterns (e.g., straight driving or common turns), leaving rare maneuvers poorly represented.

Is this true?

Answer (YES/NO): YES